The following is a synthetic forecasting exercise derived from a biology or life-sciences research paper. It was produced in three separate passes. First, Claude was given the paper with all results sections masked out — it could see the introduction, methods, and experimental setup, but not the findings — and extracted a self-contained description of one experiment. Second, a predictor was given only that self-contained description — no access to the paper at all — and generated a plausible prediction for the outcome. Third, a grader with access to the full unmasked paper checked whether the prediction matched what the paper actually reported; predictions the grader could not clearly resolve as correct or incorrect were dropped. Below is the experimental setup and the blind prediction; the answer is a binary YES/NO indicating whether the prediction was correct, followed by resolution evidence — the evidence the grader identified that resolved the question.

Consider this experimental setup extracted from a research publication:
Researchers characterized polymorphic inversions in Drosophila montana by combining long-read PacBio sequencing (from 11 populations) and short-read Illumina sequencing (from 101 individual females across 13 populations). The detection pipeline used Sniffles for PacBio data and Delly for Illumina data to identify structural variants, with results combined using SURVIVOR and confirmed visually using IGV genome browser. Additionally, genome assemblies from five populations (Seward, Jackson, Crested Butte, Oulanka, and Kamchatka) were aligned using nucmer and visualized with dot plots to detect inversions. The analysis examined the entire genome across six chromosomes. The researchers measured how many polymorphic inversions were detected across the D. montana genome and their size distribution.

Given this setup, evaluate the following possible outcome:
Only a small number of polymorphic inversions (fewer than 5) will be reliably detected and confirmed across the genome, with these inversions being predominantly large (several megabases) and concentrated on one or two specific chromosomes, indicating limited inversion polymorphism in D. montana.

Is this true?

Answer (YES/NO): NO